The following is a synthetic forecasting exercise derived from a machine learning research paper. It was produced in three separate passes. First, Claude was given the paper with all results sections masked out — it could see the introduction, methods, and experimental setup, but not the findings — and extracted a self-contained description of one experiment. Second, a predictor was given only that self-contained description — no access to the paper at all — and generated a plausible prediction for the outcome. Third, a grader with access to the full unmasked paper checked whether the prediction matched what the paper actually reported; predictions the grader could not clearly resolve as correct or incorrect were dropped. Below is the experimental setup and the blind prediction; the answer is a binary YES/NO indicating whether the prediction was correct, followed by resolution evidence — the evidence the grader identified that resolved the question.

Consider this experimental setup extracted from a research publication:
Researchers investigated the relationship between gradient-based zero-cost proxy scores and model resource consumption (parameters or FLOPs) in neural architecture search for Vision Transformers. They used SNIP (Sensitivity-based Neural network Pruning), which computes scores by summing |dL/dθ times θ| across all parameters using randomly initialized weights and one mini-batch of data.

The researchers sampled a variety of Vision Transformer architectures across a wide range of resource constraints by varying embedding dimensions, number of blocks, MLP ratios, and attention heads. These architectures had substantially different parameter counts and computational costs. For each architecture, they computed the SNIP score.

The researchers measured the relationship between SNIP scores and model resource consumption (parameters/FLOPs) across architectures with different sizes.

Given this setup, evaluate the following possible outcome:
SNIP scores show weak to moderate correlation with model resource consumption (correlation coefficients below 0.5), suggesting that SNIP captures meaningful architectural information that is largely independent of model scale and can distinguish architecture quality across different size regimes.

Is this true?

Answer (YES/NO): NO